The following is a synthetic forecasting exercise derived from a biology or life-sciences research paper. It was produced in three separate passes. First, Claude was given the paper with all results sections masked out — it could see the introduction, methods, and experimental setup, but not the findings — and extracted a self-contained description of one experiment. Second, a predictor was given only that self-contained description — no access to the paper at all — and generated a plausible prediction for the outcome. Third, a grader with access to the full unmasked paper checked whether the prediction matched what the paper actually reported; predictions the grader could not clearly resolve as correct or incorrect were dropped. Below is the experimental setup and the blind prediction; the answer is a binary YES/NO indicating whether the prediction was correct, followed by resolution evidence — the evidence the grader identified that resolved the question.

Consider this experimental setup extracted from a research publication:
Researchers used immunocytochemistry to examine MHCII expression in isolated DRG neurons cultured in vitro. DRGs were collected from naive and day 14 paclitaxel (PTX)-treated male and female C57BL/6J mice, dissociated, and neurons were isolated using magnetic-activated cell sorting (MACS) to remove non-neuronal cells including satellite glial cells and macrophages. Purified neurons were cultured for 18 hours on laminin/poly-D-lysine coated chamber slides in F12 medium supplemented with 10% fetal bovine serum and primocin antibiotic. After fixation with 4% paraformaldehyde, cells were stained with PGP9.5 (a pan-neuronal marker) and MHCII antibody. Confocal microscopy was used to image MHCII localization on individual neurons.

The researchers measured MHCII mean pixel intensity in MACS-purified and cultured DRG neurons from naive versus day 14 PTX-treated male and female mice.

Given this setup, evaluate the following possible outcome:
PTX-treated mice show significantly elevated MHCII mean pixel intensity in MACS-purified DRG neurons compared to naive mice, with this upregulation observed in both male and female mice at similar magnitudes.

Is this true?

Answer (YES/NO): NO